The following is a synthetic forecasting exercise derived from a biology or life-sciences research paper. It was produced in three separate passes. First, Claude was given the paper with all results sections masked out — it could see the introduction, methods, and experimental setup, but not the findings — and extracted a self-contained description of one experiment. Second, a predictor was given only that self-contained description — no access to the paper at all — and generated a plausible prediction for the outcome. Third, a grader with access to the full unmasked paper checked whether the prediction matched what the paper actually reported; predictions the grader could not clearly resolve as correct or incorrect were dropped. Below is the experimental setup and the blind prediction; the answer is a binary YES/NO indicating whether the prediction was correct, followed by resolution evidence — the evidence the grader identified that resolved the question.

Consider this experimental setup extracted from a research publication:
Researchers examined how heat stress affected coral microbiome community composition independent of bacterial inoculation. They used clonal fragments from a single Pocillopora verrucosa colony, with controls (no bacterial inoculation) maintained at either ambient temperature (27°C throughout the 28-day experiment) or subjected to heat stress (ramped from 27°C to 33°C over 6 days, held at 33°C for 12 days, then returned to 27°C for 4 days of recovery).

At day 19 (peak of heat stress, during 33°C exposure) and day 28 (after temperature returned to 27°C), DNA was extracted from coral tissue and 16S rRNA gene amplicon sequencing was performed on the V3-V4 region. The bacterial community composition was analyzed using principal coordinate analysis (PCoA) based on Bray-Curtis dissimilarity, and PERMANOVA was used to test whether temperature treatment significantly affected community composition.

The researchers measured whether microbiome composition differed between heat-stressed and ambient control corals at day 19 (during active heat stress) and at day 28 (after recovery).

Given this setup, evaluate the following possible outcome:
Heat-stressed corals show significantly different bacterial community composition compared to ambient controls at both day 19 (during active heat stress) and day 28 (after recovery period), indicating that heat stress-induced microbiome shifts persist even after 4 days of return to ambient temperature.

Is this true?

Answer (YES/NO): YES